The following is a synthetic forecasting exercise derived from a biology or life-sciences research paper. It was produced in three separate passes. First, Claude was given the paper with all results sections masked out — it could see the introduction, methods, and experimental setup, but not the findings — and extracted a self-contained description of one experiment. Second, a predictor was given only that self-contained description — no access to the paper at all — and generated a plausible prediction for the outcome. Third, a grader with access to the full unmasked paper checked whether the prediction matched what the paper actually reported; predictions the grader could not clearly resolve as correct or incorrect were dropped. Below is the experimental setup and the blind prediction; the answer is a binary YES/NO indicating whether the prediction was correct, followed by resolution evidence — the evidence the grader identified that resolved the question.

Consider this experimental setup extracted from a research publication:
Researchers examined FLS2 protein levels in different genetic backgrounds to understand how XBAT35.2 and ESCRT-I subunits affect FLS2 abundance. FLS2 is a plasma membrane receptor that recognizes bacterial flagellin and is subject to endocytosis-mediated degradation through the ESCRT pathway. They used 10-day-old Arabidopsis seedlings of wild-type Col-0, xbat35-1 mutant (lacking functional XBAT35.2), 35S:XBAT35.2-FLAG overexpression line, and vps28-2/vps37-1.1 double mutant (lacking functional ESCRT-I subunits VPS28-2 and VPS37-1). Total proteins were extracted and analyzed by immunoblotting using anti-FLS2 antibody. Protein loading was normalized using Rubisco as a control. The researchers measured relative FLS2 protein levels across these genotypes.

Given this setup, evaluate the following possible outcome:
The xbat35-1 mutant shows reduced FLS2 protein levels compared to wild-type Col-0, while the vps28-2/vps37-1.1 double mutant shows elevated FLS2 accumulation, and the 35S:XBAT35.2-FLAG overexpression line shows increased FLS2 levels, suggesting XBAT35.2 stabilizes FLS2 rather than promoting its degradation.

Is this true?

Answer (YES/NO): NO